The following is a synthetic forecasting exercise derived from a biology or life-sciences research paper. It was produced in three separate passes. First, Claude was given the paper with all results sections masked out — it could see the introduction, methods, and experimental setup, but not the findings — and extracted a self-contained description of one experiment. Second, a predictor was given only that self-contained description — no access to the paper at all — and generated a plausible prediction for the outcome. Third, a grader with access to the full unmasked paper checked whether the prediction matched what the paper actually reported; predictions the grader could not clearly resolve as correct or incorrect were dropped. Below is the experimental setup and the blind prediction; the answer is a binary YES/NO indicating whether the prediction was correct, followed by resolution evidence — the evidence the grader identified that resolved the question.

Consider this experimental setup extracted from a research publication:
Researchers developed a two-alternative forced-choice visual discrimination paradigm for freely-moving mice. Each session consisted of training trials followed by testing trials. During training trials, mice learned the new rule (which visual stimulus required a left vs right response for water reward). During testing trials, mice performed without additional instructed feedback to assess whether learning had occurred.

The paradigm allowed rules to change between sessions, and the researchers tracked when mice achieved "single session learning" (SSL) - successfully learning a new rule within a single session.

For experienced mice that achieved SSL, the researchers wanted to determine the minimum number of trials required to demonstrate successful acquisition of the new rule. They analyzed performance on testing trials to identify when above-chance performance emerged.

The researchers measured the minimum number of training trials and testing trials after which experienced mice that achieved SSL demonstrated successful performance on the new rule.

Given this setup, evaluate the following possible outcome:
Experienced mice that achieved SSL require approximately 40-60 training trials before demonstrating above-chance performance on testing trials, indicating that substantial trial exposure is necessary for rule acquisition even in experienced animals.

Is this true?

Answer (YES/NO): NO